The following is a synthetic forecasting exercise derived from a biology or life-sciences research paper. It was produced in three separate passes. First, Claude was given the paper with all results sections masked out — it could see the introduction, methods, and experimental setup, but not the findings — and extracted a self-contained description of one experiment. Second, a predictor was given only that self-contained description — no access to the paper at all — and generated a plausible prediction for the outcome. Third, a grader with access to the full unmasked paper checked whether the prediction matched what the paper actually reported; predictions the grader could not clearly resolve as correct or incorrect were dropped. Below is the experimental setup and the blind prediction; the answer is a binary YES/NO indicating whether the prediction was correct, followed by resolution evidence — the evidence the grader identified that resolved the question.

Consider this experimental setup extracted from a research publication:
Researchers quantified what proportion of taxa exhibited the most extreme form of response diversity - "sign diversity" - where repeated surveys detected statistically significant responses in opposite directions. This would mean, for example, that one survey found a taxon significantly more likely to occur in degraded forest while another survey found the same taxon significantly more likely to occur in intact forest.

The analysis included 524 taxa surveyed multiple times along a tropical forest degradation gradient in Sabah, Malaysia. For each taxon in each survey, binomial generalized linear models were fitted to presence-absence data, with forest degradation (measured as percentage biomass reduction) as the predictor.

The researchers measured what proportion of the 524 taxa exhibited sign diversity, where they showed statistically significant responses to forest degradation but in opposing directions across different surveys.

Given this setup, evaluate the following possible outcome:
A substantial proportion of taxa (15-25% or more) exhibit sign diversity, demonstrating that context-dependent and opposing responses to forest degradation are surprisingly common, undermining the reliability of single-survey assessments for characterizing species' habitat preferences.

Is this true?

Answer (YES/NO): NO